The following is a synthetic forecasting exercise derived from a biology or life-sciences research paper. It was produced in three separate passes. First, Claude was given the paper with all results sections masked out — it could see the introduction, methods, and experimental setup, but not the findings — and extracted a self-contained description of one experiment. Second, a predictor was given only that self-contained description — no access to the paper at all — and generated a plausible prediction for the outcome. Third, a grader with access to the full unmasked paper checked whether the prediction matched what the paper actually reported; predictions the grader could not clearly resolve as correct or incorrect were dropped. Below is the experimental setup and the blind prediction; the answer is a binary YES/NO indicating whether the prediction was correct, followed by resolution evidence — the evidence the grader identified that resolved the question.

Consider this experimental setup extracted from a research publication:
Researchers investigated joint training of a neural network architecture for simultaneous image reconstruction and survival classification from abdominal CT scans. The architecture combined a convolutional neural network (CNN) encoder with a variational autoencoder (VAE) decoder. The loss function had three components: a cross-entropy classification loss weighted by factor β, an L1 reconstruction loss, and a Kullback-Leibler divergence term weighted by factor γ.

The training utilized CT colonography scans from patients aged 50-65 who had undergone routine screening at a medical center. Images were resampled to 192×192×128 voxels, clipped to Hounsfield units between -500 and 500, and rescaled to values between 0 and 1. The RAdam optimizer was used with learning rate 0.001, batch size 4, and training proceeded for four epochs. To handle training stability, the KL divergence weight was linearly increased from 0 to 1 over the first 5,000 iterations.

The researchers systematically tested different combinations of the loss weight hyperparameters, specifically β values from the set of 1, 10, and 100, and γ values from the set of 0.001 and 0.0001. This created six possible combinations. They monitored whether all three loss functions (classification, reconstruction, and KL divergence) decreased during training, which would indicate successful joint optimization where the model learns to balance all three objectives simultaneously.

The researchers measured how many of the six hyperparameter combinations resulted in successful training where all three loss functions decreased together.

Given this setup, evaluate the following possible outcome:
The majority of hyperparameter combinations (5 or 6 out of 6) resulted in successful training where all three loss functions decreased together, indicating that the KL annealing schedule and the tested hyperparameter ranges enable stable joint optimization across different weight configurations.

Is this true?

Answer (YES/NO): NO